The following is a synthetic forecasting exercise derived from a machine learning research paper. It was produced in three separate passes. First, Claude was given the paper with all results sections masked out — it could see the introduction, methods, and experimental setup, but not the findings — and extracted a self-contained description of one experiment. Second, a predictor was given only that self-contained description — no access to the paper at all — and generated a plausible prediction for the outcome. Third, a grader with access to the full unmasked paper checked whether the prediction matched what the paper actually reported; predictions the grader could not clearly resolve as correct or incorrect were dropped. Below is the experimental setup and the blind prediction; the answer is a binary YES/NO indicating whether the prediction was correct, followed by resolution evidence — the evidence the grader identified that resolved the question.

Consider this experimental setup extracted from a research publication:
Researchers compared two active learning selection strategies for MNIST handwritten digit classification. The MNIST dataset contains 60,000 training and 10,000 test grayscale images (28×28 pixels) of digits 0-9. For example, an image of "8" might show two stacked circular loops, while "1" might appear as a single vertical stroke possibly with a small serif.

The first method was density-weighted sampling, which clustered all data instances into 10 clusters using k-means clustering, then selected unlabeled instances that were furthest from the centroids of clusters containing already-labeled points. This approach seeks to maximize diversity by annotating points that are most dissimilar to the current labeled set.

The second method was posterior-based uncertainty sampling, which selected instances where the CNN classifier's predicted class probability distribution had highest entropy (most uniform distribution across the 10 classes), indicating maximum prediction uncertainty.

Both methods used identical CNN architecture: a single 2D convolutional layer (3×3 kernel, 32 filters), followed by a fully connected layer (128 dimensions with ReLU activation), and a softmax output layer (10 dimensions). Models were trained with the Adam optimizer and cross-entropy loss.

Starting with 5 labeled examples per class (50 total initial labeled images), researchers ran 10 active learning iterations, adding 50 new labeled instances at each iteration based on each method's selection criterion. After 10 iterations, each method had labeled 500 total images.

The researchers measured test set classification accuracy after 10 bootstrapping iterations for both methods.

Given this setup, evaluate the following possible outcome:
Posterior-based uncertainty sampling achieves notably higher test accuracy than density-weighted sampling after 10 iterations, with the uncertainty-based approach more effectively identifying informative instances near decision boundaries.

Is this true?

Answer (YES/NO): NO